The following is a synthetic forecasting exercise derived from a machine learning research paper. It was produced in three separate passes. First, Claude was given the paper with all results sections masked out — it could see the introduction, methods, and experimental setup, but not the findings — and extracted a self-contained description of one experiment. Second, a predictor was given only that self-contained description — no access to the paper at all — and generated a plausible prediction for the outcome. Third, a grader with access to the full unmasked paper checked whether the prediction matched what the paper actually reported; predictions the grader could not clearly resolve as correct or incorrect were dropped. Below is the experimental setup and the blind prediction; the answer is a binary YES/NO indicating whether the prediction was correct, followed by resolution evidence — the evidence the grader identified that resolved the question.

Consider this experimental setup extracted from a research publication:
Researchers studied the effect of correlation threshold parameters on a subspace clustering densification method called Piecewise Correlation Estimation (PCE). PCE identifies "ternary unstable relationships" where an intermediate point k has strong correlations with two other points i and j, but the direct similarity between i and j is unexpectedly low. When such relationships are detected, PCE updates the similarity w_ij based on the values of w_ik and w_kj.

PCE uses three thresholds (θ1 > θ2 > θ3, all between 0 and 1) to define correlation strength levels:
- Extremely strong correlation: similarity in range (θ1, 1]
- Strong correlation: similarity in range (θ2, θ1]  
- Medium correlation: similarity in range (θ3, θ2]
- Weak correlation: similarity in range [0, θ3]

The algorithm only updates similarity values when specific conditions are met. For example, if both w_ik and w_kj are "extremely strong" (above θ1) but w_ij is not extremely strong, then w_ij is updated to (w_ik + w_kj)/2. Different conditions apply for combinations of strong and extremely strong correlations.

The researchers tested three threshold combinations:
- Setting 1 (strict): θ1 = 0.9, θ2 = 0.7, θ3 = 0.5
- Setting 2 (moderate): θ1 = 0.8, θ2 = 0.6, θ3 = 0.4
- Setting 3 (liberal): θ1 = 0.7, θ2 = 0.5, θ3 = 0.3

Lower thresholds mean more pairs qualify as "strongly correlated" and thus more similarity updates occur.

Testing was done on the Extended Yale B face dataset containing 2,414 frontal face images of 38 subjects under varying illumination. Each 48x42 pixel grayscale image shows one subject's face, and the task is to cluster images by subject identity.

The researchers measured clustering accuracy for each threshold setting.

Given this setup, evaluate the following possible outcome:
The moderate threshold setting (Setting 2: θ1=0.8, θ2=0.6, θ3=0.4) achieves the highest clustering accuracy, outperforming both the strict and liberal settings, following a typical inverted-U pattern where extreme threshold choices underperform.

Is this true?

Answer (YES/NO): YES